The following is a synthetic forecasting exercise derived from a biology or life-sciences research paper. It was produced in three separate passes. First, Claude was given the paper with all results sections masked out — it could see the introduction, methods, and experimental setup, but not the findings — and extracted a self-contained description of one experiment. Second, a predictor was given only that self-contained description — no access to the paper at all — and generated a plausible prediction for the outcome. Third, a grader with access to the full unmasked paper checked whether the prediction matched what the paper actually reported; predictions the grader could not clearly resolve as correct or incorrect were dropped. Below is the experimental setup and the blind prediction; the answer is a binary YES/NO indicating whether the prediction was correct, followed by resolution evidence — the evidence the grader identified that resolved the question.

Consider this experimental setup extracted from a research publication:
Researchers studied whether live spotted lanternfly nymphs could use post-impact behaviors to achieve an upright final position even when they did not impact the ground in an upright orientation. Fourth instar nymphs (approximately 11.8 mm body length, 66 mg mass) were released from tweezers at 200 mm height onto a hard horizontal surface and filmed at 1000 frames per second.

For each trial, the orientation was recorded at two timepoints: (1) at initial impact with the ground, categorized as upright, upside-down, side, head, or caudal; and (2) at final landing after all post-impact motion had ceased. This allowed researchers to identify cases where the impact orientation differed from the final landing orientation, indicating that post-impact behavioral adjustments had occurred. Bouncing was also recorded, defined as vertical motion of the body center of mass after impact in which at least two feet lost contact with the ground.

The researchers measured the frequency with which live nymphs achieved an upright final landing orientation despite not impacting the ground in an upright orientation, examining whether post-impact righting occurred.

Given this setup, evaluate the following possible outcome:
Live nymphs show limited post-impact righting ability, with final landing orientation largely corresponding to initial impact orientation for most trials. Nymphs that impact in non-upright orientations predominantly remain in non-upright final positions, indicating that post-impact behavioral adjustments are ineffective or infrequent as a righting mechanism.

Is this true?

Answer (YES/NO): NO